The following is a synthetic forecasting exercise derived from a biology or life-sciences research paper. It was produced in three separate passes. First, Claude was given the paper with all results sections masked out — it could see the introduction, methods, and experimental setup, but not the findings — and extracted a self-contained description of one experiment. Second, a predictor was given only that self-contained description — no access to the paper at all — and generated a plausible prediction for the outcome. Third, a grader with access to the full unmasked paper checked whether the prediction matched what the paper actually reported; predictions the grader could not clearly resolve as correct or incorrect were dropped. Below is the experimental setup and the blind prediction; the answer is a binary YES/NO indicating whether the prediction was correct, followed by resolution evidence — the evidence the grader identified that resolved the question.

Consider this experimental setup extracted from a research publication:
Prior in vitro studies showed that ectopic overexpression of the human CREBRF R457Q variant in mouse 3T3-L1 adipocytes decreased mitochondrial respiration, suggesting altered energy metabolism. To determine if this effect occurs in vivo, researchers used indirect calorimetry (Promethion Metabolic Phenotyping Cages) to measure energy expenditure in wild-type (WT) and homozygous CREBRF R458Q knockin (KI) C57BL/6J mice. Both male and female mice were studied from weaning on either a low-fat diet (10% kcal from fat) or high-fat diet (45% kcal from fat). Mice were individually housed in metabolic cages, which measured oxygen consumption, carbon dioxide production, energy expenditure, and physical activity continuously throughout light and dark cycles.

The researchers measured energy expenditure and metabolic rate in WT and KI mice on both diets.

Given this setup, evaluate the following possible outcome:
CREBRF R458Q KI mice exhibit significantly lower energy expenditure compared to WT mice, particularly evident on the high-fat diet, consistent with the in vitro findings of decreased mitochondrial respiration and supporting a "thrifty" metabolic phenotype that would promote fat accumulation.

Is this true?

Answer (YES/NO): NO